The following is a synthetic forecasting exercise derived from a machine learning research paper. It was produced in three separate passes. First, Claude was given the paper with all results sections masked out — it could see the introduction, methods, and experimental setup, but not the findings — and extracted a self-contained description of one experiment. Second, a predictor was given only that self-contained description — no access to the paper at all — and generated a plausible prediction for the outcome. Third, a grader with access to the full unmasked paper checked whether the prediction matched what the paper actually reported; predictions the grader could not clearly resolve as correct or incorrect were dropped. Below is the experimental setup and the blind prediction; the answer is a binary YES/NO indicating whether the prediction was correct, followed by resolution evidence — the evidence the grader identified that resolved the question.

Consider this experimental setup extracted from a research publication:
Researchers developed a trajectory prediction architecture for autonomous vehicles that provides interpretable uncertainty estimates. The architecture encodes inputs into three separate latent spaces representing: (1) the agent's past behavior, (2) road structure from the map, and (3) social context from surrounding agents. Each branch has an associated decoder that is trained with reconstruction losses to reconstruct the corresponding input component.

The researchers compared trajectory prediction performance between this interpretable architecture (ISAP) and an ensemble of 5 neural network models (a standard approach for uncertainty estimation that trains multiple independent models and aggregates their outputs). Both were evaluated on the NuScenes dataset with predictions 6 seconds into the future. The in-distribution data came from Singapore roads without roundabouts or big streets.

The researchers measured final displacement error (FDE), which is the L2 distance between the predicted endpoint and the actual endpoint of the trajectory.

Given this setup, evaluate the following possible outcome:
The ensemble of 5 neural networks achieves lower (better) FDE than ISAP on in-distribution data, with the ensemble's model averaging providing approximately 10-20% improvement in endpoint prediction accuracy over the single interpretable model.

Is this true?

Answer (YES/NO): YES